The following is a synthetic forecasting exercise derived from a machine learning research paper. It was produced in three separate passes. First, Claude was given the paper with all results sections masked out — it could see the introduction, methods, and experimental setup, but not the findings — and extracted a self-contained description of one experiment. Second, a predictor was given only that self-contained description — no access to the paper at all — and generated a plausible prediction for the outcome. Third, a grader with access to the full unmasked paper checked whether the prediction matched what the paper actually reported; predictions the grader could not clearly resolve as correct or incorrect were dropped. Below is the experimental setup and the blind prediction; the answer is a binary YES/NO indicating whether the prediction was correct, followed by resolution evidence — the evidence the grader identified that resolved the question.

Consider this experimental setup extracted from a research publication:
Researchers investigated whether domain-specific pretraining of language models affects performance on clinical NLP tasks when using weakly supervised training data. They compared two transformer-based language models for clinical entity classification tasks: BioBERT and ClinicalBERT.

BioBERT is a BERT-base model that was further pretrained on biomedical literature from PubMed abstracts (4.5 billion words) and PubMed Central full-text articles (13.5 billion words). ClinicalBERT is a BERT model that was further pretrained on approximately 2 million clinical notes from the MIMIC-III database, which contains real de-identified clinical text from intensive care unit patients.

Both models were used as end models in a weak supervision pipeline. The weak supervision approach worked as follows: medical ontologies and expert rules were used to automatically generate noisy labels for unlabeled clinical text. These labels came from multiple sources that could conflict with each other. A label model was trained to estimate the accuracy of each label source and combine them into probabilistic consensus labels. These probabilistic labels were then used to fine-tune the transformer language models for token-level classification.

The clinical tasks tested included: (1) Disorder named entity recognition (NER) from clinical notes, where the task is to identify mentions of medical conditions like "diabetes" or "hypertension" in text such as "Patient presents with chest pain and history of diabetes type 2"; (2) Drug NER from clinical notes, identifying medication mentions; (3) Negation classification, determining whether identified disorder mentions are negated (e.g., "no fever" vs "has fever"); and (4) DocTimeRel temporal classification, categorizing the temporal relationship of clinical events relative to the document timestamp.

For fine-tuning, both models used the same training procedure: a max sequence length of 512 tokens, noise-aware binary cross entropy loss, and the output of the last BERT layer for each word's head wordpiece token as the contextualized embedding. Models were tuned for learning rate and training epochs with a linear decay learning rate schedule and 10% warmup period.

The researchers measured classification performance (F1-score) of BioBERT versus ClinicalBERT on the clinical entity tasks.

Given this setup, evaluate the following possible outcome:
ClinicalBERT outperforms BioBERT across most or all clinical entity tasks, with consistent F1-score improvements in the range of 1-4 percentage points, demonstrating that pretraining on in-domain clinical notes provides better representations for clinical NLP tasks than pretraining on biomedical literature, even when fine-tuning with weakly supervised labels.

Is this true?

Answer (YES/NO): NO